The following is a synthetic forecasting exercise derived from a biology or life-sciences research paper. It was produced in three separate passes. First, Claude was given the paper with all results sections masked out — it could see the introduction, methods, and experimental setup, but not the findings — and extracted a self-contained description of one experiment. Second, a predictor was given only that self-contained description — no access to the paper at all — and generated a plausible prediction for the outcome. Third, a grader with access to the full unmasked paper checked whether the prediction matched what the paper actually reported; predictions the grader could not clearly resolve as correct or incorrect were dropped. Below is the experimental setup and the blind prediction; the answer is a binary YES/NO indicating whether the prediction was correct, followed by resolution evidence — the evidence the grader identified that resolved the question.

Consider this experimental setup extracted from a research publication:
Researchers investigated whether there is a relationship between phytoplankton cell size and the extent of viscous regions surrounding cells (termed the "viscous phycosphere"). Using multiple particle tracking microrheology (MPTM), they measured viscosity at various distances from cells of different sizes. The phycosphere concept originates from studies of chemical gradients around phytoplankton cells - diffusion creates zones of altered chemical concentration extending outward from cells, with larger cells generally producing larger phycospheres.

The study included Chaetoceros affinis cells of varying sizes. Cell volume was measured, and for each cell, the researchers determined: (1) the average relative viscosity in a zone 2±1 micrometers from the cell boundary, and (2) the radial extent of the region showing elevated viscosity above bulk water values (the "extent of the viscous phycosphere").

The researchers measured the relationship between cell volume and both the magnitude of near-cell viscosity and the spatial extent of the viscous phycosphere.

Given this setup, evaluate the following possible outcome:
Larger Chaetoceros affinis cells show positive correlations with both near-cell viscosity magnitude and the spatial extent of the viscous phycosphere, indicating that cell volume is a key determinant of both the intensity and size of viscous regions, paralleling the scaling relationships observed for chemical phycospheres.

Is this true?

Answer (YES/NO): NO